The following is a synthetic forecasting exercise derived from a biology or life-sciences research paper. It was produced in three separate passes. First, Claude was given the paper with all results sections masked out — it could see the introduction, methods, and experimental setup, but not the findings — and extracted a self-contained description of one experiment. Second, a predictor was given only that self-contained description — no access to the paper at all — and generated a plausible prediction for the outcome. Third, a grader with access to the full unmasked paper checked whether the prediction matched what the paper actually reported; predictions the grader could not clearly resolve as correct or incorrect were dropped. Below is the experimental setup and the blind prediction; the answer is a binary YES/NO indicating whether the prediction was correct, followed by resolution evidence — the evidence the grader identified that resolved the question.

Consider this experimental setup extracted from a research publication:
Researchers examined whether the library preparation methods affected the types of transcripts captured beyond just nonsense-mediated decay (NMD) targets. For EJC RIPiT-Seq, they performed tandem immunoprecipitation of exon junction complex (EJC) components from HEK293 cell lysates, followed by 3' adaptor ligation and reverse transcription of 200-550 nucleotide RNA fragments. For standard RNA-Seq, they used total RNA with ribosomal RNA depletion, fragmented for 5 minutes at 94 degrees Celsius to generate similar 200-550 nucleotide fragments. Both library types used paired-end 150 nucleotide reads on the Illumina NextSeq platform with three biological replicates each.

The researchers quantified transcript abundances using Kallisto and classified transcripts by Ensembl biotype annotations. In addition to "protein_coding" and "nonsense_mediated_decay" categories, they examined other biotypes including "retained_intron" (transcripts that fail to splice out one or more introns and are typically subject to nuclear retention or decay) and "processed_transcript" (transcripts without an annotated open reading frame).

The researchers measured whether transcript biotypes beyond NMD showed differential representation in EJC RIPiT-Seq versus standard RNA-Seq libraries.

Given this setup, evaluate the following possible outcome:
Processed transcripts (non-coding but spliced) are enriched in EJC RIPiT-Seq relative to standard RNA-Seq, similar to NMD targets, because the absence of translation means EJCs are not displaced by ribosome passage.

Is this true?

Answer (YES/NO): YES